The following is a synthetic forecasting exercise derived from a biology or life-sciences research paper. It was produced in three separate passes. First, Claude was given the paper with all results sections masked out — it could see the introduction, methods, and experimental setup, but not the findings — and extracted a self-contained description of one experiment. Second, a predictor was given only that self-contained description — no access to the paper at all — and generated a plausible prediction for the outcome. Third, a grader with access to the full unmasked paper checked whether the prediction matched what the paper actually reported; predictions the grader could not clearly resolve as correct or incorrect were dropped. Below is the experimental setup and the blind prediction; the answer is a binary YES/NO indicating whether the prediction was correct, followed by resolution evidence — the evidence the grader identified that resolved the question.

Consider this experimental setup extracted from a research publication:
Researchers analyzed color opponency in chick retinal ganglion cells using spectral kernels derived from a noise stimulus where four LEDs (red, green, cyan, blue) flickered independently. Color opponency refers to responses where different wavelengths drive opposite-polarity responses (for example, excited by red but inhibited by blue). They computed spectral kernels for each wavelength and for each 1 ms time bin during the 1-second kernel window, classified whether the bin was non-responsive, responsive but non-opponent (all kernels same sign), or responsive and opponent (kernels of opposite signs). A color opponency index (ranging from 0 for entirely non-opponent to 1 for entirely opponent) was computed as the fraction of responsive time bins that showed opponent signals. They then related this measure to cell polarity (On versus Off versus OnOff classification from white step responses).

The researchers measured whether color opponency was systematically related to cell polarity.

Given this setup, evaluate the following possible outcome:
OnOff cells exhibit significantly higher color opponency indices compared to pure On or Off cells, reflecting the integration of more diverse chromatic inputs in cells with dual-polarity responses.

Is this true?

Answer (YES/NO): YES